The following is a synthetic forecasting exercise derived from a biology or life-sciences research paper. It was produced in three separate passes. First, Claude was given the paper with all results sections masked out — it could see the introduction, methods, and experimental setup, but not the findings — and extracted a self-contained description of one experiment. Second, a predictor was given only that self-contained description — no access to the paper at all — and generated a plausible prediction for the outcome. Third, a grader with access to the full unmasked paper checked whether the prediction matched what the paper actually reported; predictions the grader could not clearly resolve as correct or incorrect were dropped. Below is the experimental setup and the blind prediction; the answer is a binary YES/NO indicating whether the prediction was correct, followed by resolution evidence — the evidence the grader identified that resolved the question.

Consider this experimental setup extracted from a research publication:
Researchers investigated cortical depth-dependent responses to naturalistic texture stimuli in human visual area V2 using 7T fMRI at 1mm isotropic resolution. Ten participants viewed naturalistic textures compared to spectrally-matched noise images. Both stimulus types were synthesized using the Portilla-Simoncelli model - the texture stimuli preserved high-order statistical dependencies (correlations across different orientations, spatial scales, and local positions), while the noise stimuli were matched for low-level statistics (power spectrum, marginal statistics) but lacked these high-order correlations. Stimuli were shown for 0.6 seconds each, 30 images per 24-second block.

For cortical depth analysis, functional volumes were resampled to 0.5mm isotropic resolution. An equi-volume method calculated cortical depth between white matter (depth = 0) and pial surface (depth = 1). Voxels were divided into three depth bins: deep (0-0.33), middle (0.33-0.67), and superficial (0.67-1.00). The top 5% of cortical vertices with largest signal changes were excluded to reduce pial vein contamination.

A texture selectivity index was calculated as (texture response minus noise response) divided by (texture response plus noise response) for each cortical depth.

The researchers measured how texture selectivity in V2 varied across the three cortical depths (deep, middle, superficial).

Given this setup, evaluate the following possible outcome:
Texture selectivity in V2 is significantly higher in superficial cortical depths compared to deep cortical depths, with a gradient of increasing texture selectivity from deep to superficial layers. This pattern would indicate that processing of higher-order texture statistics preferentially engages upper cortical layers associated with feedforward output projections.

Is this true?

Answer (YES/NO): NO